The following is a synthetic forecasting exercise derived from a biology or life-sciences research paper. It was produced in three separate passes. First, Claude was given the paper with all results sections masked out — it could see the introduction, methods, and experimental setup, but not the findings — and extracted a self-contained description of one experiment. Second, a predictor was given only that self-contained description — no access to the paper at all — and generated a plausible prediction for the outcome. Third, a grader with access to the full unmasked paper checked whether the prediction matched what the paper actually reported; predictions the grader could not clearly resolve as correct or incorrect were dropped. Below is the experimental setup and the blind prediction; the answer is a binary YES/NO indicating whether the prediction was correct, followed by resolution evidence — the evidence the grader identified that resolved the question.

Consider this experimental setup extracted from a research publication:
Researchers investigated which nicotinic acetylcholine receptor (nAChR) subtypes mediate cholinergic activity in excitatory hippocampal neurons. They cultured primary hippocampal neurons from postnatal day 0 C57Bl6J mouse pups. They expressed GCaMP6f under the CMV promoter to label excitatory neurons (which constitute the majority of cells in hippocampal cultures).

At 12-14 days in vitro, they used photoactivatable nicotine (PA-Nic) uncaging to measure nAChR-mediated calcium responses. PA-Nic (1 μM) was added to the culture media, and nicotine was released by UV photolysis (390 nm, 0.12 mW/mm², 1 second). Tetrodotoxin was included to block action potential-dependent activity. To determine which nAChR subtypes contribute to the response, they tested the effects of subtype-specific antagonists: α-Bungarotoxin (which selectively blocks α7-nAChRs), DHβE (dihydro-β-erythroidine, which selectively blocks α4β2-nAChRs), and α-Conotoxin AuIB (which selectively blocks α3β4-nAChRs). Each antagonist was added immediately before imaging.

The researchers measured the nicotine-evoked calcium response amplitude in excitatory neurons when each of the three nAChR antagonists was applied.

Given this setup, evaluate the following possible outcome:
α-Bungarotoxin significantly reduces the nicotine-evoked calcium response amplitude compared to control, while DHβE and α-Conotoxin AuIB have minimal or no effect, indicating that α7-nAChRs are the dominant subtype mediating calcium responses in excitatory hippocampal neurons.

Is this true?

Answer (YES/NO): NO